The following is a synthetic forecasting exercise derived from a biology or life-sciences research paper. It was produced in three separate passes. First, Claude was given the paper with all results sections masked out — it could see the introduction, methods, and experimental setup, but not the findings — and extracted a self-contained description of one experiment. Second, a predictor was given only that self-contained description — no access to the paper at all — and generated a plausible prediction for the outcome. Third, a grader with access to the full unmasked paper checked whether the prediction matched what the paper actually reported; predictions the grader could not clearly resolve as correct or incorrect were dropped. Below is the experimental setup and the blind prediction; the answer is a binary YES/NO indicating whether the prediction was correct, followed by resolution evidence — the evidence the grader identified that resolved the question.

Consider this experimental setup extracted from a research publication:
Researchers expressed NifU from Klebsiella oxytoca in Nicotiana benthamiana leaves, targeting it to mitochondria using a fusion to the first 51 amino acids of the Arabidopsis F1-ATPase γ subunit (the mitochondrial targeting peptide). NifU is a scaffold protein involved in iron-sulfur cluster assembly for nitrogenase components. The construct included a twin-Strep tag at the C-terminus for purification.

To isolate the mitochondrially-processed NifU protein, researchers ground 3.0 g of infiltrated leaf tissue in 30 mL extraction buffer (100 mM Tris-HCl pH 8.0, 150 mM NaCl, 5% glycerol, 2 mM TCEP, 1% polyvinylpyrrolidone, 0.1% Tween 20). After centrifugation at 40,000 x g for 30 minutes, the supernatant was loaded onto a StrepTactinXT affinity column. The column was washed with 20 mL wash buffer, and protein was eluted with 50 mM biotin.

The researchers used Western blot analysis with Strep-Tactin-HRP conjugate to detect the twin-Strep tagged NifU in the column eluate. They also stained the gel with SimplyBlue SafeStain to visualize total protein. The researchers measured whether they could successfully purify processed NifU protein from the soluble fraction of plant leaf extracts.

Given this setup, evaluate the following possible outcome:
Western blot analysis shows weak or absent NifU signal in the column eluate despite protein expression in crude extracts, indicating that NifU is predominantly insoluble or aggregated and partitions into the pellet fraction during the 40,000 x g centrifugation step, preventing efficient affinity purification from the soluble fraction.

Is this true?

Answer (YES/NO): NO